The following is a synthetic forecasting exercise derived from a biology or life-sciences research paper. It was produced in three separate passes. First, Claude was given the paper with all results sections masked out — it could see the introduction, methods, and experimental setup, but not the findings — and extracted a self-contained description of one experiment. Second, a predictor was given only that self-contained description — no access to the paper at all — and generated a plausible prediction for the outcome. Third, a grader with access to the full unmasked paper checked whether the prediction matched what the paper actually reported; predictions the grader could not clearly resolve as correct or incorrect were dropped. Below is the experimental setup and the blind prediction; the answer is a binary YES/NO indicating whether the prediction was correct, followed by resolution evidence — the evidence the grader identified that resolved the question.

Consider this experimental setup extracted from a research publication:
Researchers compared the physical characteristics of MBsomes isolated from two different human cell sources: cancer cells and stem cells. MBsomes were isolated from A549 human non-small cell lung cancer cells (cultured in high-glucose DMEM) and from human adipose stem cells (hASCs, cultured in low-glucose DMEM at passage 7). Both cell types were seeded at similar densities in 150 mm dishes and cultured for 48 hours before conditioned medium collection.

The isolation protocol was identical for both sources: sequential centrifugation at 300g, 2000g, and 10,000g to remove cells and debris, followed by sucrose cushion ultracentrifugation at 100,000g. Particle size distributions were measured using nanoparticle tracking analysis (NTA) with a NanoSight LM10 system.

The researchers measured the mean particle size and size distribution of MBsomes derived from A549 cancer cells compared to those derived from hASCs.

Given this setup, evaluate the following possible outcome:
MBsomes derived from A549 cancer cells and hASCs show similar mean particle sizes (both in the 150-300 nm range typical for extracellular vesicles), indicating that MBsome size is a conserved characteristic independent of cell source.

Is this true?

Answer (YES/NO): NO